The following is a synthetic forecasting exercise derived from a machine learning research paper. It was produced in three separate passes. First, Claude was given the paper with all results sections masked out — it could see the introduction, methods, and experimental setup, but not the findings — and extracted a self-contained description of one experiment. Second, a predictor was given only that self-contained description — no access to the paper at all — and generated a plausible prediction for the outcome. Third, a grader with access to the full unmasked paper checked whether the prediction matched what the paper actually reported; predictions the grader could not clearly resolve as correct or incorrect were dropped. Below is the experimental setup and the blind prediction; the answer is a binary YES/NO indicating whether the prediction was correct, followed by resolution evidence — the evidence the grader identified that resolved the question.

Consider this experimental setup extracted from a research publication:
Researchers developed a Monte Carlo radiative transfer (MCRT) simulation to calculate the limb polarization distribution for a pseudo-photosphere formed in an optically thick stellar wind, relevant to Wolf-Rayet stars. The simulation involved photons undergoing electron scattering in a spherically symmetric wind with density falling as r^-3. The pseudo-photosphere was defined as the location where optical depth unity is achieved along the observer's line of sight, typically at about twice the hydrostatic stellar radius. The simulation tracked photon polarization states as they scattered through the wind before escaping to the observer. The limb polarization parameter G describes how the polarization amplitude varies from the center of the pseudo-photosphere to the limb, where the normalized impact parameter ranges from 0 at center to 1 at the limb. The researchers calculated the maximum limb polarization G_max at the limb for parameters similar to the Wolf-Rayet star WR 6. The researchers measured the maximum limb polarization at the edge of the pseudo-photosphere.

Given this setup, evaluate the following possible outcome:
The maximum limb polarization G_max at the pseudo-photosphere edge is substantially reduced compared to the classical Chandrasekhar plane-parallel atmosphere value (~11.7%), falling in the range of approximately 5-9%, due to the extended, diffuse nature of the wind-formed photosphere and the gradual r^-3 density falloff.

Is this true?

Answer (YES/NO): NO